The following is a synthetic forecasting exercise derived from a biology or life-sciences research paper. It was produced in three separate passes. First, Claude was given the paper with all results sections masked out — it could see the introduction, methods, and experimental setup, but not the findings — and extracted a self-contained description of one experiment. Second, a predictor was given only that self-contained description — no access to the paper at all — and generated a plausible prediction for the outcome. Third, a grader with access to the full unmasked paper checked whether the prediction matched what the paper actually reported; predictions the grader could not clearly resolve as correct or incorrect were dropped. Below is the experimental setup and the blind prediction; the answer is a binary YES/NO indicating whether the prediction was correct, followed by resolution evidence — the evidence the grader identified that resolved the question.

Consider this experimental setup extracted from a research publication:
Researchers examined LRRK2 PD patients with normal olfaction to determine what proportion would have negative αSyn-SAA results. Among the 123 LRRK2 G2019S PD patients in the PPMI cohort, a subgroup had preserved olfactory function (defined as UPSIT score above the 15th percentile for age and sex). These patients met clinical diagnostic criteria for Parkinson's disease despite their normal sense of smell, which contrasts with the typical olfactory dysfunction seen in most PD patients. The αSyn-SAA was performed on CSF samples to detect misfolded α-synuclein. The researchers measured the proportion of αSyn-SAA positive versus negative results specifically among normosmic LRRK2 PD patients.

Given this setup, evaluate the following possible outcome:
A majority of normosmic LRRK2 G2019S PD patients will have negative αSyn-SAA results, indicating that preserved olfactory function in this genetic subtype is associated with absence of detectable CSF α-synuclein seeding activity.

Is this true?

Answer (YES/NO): YES